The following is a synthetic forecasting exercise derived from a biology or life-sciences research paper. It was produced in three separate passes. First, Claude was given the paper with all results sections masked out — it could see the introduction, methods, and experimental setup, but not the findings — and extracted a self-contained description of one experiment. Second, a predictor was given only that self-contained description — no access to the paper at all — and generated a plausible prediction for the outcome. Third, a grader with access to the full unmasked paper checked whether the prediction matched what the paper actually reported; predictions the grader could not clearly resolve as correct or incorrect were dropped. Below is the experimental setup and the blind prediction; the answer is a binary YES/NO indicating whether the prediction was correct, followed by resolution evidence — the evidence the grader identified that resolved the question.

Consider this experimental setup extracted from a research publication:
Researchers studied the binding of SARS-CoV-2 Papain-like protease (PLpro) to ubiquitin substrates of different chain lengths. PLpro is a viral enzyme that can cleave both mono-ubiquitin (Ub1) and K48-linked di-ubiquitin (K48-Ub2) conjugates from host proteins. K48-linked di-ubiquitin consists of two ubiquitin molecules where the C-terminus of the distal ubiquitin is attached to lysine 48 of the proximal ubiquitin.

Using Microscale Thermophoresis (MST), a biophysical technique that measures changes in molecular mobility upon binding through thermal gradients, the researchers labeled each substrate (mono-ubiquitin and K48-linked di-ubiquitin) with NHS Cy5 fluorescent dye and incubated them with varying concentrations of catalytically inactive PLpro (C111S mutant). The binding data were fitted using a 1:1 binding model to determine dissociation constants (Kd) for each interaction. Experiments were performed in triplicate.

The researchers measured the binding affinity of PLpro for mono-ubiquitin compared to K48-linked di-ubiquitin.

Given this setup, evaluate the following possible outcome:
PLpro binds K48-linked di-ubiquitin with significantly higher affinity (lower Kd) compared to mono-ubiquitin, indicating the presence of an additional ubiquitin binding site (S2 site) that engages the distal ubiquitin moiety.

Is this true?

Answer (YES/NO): NO